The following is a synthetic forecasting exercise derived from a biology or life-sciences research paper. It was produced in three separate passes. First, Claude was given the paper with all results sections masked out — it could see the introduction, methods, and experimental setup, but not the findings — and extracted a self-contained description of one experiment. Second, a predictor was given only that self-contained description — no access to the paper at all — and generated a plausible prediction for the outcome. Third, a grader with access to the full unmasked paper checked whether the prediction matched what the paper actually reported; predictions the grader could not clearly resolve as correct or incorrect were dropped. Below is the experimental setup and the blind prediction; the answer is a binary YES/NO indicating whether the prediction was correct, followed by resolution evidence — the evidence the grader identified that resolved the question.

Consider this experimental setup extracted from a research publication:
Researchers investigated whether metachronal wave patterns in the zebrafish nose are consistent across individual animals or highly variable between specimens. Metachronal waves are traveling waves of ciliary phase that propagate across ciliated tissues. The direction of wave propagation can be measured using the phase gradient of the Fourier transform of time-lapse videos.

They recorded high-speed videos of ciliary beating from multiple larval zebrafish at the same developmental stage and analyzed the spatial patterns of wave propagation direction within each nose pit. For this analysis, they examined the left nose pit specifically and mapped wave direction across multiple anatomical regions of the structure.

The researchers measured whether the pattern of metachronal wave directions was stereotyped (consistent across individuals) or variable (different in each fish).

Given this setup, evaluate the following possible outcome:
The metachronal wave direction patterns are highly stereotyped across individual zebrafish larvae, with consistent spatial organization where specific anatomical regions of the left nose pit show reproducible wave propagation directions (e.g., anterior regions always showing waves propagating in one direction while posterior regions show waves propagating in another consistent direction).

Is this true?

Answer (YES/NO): YES